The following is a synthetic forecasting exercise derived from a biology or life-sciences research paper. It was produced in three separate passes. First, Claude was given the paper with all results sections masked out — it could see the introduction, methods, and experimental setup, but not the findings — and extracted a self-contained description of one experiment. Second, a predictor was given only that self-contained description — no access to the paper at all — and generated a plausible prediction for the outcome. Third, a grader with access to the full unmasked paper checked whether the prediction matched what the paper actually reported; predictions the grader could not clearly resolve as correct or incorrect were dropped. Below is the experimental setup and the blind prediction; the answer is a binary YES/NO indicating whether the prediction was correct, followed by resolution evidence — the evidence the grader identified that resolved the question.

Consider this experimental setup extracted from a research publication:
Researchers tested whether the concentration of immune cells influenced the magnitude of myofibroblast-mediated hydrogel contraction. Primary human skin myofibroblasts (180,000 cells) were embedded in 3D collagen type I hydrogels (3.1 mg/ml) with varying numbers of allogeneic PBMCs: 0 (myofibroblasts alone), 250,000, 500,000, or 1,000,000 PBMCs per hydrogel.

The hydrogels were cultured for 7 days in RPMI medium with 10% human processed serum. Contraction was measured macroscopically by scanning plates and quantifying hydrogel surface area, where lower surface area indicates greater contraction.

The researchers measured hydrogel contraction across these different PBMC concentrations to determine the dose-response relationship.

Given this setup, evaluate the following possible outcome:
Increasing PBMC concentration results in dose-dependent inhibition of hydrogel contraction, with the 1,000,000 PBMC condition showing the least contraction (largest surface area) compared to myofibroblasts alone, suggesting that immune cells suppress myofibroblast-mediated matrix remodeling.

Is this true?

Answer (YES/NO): NO